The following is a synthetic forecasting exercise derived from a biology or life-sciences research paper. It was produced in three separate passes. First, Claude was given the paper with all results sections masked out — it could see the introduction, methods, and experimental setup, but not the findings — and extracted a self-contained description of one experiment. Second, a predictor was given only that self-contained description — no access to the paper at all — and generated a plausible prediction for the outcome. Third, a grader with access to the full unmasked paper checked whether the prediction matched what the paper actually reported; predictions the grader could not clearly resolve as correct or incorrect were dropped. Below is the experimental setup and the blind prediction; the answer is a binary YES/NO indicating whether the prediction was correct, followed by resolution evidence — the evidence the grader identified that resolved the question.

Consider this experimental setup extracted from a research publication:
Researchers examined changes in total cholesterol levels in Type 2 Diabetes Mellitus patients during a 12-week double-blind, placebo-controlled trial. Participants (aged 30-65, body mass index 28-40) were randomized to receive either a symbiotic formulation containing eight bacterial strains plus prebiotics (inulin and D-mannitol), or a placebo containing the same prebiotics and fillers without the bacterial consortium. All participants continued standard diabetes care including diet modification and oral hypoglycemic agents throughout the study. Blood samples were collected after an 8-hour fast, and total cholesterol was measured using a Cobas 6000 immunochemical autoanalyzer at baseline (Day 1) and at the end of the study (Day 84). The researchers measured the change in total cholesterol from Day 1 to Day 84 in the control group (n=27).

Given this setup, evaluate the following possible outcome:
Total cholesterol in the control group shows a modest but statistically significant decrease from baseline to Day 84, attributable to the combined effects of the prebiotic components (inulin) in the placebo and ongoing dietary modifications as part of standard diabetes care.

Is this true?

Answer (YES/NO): NO